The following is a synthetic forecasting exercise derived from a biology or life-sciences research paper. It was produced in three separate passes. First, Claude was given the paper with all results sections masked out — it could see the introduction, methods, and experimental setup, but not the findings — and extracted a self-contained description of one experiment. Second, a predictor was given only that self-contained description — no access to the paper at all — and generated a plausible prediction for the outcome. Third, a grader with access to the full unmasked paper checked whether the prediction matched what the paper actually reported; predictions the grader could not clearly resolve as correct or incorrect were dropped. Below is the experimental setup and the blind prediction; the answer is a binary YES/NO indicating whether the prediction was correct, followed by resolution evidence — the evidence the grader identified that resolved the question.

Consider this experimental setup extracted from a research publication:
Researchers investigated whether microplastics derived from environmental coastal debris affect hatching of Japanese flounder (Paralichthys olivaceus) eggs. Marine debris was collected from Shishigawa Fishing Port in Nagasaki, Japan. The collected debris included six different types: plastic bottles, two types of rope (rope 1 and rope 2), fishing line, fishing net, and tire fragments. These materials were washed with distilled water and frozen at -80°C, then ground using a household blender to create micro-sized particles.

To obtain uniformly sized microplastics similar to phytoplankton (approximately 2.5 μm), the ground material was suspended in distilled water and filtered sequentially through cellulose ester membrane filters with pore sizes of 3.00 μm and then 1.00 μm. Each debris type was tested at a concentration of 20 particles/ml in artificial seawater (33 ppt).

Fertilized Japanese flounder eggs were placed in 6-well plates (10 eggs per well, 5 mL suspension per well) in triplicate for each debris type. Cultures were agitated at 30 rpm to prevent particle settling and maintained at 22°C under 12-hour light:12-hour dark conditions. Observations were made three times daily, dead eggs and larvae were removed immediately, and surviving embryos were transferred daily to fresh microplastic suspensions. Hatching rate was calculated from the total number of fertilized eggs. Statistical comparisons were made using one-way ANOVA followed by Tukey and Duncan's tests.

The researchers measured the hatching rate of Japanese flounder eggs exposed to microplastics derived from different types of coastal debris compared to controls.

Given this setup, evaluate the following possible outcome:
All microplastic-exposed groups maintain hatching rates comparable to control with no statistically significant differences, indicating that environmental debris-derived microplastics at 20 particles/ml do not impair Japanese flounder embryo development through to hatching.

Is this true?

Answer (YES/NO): YES